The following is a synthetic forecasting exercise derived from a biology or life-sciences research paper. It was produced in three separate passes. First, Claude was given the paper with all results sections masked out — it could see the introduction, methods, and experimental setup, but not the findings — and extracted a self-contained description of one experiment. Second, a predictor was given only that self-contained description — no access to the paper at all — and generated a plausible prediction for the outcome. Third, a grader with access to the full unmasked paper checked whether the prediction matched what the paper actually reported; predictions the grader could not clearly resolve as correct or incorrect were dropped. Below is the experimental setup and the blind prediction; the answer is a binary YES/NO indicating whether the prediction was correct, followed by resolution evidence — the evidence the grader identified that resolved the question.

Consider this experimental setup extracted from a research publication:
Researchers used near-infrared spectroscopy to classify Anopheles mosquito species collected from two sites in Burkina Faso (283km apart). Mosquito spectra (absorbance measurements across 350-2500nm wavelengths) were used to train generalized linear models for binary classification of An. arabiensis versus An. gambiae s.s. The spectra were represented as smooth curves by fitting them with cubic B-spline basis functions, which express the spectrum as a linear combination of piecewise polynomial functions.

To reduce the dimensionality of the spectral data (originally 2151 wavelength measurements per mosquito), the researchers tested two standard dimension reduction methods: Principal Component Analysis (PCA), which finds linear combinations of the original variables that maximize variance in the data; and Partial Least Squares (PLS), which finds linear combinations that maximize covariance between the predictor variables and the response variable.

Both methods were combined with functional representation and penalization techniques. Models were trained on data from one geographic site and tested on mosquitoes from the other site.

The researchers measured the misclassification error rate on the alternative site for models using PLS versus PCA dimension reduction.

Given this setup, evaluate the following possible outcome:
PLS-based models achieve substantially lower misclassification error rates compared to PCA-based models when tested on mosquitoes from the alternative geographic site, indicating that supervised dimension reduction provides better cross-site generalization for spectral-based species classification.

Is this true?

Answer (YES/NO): NO